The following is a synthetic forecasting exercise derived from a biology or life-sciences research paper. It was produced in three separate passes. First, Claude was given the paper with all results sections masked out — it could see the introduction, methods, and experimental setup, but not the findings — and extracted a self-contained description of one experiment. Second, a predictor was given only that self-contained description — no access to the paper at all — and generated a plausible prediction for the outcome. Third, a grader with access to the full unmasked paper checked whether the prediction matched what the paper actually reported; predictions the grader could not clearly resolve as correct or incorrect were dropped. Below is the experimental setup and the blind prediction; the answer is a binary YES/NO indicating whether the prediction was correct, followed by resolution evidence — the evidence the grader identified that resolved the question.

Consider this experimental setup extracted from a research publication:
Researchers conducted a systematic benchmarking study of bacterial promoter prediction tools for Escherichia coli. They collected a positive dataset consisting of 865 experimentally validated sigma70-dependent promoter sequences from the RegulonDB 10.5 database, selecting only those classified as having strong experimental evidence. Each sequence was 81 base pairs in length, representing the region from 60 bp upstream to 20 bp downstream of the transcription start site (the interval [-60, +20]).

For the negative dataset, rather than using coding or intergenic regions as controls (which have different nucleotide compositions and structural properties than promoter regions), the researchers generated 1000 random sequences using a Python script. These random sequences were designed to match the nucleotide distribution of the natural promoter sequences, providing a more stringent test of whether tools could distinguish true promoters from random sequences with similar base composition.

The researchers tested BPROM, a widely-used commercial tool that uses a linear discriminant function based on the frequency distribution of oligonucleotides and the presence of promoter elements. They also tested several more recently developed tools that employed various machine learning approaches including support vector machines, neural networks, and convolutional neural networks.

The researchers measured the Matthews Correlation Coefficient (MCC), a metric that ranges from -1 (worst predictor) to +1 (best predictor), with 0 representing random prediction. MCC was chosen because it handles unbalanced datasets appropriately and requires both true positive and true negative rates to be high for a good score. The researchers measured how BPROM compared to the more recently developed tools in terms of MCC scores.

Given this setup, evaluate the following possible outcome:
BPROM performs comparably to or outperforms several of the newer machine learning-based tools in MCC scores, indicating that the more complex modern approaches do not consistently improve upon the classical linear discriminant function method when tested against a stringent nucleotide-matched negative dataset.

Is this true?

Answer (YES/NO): NO